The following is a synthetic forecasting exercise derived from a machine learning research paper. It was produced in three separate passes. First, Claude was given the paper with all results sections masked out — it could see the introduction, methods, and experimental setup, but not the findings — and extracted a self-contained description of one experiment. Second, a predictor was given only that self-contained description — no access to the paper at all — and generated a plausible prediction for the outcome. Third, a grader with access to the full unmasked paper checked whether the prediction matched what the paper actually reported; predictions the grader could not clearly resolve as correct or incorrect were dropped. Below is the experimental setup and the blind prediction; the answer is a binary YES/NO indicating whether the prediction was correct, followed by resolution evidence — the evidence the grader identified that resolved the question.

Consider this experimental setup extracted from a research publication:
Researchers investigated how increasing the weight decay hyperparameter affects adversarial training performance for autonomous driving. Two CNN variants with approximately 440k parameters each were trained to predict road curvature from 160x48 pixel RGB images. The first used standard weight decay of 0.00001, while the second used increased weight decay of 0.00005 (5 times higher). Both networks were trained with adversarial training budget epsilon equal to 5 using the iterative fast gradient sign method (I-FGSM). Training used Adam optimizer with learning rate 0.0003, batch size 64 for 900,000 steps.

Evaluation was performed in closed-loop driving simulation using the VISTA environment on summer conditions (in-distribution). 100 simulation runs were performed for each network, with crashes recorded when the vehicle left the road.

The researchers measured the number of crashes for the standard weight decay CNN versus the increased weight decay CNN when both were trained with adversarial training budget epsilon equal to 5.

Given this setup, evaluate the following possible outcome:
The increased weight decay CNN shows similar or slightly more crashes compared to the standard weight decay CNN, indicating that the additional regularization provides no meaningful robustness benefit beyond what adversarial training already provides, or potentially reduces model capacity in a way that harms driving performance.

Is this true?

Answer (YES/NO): NO